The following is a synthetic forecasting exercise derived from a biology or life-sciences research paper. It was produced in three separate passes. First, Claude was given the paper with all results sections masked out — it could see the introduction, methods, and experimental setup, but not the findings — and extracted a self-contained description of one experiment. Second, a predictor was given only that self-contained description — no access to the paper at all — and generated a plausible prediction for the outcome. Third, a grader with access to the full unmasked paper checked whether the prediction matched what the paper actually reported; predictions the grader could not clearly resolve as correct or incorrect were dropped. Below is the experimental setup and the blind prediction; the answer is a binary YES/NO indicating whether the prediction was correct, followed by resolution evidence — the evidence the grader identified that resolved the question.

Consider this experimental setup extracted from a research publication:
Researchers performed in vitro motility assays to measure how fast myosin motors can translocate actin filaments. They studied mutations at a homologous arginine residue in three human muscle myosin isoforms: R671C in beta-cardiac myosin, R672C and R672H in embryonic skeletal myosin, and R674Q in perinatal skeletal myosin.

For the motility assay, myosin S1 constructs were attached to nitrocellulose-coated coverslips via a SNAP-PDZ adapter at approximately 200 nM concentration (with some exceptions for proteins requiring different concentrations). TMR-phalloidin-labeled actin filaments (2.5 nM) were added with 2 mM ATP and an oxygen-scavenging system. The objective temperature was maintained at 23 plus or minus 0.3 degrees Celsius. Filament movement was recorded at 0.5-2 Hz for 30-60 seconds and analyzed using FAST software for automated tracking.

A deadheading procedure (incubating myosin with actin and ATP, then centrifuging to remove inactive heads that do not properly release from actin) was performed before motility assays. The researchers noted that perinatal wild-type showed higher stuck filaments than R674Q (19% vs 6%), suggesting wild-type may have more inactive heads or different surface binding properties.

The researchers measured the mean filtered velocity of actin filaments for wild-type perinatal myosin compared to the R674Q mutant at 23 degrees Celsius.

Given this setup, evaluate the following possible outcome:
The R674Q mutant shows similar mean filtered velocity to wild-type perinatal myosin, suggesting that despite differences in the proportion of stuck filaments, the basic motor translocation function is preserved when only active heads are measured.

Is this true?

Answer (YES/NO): NO